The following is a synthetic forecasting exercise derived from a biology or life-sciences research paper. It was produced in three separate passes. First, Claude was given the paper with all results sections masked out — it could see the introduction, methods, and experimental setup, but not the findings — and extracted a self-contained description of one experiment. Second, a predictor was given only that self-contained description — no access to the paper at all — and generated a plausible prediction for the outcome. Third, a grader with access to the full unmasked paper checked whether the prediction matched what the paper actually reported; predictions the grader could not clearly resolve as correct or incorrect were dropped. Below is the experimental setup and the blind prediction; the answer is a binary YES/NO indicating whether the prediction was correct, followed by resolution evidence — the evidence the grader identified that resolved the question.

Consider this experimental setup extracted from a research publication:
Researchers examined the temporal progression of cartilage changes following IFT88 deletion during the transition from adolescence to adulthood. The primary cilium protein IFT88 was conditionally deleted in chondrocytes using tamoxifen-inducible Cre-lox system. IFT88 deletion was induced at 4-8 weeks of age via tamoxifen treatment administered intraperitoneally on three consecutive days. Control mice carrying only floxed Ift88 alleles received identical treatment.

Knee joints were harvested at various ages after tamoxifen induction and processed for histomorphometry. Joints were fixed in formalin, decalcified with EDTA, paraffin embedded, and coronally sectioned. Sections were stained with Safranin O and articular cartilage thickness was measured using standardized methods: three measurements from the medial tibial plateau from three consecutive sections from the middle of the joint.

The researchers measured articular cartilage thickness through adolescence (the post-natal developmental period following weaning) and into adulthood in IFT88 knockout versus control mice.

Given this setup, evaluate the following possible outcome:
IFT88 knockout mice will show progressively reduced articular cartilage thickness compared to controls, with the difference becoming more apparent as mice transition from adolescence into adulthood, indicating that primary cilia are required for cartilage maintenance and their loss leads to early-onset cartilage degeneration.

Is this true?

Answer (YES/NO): NO